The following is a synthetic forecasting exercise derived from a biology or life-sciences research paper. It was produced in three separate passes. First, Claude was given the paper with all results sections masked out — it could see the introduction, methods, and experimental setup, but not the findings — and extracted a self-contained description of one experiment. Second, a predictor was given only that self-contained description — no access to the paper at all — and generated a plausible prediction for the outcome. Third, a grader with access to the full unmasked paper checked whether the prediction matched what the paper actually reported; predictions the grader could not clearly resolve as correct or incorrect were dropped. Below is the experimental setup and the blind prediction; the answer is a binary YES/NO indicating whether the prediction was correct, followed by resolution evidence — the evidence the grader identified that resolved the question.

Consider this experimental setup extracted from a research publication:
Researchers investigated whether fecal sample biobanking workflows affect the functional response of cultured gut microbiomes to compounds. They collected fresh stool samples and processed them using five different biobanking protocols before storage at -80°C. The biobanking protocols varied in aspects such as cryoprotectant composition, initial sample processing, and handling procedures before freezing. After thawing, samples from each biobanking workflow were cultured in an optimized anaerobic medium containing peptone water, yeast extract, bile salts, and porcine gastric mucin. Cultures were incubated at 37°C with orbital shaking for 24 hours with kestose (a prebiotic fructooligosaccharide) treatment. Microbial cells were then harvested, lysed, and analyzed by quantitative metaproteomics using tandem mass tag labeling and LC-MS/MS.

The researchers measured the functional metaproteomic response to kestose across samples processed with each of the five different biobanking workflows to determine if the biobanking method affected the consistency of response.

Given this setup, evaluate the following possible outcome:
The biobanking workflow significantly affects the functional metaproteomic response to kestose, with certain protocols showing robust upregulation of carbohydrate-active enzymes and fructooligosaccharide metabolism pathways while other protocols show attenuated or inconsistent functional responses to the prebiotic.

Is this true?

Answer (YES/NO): NO